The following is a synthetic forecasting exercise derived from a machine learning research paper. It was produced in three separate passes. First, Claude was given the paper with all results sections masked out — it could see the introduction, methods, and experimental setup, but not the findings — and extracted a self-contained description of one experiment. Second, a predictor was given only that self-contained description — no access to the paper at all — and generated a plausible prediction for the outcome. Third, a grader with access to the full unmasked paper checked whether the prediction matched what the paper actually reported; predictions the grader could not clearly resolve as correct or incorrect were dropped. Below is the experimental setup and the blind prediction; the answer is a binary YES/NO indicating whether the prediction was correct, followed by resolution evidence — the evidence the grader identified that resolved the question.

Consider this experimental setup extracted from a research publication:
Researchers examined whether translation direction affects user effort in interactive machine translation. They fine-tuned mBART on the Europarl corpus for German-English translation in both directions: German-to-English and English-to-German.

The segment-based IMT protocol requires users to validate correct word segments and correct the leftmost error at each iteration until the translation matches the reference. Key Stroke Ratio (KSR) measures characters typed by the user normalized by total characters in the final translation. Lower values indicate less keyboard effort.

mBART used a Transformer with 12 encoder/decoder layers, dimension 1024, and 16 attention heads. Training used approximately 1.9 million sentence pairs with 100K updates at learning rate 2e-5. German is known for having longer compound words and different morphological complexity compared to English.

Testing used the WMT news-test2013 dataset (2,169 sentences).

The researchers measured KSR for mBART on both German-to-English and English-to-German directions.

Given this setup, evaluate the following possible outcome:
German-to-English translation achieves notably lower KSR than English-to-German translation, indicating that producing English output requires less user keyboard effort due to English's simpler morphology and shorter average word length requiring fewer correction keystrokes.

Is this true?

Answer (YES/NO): NO